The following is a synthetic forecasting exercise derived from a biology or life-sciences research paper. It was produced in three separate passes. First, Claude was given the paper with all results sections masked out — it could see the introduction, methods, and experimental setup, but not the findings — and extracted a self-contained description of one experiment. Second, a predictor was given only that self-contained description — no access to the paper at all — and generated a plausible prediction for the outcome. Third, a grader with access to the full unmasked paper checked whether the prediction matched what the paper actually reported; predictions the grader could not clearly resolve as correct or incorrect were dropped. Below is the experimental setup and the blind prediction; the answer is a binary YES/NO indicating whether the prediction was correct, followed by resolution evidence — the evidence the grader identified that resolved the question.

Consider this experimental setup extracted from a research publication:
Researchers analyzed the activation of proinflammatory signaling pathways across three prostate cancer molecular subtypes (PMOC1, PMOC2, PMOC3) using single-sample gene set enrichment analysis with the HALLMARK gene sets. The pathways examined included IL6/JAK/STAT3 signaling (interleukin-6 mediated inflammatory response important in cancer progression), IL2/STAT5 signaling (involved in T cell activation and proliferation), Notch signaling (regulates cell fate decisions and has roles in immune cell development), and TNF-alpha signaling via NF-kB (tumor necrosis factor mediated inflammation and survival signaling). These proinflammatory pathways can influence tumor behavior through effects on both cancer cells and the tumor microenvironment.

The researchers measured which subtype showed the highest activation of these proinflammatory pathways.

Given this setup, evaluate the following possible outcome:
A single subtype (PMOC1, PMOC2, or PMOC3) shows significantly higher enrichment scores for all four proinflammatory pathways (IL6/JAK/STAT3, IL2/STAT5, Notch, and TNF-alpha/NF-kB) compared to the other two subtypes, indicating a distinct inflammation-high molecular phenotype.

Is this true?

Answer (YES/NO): NO